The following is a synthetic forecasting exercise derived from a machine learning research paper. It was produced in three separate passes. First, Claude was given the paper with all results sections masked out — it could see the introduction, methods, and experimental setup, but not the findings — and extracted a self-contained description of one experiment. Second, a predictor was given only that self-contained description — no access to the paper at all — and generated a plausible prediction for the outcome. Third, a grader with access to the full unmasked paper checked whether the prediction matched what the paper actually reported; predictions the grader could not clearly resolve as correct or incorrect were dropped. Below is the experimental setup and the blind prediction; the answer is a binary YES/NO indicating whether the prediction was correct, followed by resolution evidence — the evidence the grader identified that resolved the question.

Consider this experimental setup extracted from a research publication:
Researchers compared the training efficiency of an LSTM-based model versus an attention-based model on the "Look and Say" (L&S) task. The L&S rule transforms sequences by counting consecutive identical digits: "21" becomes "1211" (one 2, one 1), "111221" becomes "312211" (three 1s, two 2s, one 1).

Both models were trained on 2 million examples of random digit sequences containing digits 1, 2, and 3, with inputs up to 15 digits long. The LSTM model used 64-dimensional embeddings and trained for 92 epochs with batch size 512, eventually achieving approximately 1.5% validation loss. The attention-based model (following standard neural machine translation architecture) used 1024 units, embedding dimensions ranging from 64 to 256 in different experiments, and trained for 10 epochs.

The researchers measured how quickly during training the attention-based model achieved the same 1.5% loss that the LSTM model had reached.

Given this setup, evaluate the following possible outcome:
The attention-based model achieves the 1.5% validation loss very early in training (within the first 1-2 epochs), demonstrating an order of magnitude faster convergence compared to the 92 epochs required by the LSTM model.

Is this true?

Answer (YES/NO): NO